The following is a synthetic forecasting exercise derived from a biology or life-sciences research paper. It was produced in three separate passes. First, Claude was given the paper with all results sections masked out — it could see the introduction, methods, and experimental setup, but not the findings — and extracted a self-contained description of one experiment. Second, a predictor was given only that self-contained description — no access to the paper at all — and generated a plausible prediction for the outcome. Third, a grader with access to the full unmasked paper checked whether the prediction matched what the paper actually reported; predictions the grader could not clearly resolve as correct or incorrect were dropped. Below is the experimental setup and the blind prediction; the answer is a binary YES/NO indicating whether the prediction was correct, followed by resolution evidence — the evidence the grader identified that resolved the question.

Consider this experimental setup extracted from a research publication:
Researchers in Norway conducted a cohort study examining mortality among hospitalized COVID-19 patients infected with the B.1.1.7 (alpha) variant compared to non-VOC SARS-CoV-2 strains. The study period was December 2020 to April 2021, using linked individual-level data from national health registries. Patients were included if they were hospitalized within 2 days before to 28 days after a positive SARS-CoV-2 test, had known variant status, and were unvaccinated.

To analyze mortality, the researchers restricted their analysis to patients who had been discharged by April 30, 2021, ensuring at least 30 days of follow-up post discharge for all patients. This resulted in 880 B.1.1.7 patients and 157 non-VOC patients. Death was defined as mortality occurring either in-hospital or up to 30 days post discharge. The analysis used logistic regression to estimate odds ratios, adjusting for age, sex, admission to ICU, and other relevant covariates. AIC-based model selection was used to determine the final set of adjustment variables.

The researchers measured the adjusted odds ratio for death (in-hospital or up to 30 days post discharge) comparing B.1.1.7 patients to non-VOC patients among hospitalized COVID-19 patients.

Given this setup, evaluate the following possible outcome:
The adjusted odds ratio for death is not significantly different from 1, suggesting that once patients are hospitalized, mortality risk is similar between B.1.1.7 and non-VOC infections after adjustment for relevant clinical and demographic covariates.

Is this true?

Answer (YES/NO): YES